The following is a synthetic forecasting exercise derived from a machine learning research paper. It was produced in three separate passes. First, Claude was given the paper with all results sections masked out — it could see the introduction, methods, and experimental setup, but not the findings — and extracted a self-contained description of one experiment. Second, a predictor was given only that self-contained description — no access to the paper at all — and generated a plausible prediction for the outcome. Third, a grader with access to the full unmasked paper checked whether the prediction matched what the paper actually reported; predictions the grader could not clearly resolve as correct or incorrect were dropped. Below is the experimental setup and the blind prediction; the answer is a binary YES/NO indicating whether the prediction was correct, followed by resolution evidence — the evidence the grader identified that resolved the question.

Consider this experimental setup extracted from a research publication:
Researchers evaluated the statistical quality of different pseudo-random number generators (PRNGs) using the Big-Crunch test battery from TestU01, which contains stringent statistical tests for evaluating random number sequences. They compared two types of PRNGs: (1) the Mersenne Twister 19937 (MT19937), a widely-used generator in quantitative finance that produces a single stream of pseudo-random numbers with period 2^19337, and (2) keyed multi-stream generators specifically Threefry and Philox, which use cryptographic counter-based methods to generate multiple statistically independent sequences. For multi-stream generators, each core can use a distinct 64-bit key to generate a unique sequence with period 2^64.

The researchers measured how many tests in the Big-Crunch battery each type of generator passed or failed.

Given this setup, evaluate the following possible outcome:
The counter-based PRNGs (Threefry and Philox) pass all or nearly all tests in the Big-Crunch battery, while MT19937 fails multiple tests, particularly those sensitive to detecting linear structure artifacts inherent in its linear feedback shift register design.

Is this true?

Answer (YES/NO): YES